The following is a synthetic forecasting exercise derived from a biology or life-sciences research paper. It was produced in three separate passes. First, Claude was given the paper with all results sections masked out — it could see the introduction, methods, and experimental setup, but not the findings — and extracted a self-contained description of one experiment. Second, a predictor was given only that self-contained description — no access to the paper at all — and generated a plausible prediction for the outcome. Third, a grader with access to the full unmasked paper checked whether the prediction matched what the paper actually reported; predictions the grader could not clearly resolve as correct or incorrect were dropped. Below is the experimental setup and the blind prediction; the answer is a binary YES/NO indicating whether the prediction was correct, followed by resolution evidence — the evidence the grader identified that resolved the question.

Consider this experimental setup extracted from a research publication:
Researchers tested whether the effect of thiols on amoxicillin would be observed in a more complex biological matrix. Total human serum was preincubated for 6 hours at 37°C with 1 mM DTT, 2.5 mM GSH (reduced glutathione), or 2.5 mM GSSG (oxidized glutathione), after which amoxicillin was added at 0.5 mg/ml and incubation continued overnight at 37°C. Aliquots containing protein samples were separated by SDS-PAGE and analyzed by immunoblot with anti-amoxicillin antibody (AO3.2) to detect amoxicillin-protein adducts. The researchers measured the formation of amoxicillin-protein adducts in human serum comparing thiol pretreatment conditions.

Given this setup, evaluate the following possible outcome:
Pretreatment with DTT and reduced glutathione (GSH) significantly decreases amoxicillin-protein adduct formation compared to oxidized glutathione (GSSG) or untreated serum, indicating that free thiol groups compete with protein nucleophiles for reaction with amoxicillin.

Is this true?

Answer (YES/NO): NO